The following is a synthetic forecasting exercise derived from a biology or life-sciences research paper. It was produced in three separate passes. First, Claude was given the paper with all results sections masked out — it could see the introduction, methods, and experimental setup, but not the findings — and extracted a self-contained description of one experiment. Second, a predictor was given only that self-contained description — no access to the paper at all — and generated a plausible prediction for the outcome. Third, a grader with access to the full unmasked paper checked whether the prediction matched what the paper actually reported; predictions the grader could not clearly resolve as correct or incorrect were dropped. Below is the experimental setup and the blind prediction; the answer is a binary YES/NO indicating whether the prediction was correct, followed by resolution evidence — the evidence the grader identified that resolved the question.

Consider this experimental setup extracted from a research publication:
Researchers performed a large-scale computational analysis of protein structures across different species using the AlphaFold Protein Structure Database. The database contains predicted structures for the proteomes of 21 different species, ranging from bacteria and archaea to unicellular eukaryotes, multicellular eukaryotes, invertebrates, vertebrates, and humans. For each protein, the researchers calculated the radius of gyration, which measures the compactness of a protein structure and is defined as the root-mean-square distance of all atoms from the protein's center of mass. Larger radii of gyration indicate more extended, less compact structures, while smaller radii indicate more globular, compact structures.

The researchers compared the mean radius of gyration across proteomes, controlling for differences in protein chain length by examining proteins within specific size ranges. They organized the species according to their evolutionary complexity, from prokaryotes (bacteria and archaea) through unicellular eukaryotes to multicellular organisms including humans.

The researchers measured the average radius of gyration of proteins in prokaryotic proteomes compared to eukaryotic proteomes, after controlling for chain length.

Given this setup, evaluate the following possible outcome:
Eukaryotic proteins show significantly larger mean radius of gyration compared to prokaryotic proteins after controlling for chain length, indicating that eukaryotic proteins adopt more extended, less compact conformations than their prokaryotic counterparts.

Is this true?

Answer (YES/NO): YES